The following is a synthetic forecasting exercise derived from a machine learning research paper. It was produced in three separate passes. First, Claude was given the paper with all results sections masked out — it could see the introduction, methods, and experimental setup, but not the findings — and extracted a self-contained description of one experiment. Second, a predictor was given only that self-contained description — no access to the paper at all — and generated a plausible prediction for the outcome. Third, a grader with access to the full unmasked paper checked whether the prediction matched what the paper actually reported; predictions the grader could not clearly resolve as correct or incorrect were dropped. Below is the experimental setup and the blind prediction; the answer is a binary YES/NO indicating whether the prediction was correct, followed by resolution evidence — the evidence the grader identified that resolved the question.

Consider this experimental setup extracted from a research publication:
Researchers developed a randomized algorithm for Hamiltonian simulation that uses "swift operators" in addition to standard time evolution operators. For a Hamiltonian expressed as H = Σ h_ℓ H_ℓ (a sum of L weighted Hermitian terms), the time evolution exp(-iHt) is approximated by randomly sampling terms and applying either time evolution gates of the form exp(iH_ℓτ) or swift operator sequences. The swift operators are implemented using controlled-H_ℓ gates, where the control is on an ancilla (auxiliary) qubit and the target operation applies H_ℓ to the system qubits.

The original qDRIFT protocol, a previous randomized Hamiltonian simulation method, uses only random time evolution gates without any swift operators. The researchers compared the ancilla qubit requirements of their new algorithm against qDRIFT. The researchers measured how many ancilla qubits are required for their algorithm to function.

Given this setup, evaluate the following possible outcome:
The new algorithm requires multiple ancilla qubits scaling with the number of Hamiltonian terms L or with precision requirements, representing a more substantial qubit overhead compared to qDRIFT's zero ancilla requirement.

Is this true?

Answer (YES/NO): NO